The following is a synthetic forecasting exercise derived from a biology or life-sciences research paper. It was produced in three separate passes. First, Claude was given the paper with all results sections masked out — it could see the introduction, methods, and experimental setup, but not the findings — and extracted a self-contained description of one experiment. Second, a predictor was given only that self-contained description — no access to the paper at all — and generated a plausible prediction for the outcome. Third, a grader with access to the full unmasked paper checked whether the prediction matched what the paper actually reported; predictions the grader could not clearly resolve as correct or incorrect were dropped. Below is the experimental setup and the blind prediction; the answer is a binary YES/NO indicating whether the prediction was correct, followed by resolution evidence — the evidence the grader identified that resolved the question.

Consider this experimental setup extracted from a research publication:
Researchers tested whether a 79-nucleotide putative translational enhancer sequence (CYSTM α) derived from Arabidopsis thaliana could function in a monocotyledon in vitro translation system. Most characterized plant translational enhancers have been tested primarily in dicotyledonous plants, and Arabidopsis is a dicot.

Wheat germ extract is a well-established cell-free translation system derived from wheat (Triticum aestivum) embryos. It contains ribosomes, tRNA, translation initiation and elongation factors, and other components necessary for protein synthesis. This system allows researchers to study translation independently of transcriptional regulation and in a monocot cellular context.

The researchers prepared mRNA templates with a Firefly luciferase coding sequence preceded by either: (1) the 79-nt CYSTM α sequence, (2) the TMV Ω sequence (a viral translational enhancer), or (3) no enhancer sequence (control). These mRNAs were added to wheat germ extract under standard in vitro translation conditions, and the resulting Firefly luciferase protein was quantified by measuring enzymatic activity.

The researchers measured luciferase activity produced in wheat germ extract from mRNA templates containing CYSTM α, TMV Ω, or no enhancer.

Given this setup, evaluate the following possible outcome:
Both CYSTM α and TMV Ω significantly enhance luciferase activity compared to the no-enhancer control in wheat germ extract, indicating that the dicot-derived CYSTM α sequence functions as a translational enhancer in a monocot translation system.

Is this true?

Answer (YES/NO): YES